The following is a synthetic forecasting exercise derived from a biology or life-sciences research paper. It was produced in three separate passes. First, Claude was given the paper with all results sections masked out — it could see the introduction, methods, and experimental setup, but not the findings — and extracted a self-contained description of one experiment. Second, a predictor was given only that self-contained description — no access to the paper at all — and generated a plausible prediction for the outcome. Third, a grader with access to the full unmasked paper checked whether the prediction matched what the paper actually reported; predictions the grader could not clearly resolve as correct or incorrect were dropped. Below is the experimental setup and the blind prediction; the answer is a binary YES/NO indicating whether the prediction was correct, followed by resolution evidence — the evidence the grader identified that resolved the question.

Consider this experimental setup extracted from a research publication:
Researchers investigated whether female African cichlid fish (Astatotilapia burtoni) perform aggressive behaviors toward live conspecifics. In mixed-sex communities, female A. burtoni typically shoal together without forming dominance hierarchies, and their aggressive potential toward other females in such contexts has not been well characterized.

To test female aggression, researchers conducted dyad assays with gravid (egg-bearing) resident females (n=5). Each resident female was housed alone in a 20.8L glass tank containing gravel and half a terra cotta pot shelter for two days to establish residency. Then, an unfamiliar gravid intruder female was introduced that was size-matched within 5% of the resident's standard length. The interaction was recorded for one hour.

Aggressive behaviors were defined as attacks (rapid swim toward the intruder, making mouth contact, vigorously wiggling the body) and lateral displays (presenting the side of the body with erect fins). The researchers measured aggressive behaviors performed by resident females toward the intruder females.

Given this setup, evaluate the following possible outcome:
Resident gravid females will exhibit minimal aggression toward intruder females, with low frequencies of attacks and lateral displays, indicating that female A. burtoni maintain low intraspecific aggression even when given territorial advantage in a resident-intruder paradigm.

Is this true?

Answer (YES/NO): NO